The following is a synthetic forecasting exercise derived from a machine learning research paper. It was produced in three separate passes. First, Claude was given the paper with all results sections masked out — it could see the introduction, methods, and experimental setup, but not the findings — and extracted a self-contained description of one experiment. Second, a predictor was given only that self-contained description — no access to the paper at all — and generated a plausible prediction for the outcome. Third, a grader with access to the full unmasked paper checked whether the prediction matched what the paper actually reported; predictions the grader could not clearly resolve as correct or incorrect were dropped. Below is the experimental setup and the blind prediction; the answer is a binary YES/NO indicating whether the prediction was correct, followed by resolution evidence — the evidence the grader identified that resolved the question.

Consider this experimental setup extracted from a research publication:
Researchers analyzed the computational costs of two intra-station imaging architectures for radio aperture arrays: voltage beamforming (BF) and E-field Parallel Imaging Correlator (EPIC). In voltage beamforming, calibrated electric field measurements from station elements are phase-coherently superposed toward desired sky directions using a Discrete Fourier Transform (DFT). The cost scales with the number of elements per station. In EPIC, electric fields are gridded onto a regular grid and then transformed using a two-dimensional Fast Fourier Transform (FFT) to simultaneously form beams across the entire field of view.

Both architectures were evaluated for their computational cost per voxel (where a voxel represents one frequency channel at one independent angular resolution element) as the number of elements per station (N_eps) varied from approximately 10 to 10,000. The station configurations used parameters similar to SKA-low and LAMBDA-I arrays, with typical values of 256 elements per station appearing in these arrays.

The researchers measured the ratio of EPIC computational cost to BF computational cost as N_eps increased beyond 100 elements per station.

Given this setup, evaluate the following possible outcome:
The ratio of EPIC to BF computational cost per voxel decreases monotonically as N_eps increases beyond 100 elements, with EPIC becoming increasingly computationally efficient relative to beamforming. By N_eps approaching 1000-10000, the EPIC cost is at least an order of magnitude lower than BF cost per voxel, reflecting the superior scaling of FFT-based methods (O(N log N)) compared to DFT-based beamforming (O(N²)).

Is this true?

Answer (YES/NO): NO